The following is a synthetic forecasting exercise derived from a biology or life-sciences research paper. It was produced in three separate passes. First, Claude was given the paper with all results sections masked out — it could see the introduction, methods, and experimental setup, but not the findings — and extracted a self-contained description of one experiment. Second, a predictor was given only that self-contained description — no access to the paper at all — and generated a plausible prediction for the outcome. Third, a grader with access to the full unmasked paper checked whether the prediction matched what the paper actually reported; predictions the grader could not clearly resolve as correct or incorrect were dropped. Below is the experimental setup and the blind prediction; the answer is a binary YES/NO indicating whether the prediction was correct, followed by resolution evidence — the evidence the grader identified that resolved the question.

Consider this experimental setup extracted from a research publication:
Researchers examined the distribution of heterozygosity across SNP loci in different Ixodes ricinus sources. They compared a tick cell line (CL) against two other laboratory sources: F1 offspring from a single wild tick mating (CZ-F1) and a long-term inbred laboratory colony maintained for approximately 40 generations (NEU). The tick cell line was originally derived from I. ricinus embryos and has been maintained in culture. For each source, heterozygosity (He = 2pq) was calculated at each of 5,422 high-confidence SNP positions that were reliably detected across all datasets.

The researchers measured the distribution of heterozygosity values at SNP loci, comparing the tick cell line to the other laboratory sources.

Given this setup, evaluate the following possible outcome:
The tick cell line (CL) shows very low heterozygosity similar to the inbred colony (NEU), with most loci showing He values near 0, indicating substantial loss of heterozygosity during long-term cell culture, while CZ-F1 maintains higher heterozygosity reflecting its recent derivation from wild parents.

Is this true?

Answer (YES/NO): NO